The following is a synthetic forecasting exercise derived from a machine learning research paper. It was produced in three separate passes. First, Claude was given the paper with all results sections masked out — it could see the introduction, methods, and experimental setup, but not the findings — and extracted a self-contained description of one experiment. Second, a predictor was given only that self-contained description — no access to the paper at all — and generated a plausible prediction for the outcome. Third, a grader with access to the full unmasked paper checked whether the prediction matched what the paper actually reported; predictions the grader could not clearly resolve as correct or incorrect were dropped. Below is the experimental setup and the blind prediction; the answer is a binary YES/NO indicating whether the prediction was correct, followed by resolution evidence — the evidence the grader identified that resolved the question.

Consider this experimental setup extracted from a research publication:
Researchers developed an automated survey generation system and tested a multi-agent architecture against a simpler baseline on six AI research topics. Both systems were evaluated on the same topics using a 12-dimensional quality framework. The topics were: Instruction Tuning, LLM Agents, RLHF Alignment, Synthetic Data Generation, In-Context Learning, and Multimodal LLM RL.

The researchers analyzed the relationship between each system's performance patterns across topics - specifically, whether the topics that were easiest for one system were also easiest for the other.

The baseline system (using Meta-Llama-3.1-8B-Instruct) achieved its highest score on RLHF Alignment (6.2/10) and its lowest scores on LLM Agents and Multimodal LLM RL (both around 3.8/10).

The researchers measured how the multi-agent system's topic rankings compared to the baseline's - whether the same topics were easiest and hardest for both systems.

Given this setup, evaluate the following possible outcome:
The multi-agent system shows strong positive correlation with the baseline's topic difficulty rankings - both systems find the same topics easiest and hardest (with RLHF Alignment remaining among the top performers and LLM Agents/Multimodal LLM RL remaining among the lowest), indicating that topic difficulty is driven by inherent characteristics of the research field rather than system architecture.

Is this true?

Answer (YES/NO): NO